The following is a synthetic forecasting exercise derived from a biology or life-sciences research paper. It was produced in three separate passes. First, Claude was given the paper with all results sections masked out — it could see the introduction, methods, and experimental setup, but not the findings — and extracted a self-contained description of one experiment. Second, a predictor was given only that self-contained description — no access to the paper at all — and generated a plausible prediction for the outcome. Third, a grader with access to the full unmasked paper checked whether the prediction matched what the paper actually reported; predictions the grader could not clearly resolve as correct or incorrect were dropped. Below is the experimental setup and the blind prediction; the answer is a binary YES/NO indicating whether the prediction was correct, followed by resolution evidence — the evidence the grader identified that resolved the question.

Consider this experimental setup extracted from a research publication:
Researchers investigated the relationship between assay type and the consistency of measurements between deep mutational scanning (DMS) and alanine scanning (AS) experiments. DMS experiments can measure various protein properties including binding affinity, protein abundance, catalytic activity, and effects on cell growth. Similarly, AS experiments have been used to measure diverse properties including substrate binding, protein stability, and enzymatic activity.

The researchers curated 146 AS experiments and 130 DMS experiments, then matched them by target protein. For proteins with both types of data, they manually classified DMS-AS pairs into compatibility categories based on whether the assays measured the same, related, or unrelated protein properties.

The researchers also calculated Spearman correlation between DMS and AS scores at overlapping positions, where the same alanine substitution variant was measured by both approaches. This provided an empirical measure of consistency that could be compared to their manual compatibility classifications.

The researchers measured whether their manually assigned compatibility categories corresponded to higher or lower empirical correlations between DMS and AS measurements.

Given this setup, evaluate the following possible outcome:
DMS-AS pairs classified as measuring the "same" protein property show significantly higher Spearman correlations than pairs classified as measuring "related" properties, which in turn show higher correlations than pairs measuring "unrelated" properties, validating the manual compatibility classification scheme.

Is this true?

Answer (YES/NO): NO